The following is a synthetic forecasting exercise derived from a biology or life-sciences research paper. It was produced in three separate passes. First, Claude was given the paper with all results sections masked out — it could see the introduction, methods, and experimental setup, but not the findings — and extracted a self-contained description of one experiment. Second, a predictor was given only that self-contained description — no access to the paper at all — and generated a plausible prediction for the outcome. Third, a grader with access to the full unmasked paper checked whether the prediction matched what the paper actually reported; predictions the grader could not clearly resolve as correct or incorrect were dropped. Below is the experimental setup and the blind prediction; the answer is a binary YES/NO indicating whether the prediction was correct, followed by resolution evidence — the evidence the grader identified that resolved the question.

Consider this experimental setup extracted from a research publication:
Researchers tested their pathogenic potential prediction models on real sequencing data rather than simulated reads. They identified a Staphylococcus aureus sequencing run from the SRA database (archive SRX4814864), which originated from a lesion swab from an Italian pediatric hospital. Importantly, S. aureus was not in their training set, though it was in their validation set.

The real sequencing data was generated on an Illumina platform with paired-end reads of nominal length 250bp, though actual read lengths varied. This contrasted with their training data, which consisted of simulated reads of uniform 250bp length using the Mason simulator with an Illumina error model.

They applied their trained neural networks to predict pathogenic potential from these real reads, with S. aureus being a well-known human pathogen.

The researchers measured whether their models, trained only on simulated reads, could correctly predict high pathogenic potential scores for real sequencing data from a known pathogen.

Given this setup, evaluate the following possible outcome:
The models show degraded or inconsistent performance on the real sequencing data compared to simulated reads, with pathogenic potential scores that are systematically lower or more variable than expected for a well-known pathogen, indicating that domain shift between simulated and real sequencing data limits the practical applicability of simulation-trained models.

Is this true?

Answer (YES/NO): NO